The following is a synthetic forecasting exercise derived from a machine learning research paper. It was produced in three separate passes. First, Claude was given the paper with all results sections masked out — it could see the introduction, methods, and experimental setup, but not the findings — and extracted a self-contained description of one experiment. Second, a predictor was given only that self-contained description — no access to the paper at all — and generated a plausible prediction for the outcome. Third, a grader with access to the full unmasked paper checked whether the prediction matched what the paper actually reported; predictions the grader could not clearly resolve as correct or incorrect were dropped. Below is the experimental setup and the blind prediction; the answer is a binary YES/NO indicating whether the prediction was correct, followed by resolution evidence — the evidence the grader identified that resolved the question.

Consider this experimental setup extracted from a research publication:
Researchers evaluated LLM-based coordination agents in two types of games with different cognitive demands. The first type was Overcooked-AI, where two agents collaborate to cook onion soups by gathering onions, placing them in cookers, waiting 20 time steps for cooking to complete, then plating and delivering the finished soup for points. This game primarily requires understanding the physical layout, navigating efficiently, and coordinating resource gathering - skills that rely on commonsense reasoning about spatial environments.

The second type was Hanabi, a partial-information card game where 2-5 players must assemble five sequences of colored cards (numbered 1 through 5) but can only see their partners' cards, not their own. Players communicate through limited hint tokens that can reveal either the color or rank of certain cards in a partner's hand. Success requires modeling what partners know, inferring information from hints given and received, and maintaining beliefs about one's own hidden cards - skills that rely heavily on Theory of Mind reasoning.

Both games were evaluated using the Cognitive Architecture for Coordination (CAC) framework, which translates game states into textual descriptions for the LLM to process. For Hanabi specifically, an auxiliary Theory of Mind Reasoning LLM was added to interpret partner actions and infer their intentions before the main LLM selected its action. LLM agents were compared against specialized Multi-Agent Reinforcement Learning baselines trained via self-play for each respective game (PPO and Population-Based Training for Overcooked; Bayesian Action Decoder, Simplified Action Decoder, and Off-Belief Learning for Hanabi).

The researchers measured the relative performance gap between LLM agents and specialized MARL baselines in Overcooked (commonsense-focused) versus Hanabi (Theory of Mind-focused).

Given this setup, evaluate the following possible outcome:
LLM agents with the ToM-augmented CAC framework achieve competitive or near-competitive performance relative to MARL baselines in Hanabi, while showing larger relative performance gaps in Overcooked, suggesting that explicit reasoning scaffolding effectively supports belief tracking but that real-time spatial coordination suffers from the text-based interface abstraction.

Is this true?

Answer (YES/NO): NO